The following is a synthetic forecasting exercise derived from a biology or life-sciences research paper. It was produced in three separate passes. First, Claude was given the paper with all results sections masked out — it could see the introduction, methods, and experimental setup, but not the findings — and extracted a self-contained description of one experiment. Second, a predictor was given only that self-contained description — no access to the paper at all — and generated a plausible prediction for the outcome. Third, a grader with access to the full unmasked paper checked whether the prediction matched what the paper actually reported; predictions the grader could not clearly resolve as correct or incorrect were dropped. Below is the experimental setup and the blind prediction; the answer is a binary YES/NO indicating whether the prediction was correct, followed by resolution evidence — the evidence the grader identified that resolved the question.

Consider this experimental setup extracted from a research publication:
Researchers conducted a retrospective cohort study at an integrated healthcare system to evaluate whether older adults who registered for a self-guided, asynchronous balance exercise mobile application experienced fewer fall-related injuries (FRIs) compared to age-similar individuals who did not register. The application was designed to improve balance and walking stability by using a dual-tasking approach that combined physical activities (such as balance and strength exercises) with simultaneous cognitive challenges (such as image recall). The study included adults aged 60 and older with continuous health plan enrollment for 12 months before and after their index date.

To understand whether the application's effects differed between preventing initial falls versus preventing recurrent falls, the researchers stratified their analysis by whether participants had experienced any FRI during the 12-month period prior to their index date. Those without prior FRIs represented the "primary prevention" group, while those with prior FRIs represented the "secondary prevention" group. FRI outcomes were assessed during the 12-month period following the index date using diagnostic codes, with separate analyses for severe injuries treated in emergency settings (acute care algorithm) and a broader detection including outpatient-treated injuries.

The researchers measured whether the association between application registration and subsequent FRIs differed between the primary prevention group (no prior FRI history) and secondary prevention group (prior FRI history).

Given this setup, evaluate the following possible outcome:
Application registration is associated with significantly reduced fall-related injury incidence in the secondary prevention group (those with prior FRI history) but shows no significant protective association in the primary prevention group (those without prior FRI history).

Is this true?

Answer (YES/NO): YES